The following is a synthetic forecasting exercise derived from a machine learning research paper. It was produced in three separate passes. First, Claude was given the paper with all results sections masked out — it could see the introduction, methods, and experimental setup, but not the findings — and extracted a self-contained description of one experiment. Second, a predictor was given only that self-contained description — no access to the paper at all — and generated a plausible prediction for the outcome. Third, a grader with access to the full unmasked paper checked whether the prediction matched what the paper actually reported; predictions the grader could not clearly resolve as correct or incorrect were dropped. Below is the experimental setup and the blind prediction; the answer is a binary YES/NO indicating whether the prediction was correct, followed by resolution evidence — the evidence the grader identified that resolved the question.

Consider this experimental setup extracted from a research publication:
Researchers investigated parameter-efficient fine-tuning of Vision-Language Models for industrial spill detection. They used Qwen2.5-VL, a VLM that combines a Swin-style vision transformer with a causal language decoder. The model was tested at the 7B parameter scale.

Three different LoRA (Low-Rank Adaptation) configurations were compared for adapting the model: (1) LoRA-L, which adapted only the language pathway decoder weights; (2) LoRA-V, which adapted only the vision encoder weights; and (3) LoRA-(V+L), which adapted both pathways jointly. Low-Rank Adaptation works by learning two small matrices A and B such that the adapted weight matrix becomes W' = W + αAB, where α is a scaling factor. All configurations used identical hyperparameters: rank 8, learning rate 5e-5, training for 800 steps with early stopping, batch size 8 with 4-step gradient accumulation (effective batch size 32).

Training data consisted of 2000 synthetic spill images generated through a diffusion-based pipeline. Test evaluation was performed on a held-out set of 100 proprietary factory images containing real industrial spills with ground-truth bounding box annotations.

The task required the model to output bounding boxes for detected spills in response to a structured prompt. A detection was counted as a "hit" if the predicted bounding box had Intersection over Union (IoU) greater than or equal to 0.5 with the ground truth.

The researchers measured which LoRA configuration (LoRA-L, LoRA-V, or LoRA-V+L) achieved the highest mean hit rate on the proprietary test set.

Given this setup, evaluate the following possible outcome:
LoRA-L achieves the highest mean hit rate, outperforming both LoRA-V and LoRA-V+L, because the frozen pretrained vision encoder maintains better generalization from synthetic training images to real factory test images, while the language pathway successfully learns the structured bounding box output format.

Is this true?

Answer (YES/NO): NO